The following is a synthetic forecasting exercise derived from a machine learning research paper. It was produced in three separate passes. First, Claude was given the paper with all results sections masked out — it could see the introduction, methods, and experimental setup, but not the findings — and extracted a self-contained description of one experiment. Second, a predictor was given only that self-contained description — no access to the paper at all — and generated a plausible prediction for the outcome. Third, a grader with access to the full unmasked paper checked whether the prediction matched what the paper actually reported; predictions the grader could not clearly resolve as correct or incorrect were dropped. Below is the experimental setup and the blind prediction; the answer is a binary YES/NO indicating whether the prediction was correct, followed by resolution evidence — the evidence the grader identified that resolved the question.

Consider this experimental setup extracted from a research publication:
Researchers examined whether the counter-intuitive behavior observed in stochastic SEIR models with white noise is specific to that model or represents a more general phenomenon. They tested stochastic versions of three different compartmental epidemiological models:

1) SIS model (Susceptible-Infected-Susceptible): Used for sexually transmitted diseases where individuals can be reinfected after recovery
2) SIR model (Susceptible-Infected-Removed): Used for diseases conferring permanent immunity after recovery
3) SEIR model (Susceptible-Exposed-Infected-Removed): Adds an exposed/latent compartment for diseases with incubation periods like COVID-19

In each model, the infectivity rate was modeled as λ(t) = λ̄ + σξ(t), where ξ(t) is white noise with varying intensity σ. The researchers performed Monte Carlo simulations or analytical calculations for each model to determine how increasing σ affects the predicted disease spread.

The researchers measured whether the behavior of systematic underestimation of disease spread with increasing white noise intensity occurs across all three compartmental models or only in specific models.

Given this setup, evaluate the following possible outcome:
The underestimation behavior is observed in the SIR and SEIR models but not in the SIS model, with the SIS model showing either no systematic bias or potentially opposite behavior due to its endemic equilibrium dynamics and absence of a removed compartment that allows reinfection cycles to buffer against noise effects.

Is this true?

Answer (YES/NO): NO